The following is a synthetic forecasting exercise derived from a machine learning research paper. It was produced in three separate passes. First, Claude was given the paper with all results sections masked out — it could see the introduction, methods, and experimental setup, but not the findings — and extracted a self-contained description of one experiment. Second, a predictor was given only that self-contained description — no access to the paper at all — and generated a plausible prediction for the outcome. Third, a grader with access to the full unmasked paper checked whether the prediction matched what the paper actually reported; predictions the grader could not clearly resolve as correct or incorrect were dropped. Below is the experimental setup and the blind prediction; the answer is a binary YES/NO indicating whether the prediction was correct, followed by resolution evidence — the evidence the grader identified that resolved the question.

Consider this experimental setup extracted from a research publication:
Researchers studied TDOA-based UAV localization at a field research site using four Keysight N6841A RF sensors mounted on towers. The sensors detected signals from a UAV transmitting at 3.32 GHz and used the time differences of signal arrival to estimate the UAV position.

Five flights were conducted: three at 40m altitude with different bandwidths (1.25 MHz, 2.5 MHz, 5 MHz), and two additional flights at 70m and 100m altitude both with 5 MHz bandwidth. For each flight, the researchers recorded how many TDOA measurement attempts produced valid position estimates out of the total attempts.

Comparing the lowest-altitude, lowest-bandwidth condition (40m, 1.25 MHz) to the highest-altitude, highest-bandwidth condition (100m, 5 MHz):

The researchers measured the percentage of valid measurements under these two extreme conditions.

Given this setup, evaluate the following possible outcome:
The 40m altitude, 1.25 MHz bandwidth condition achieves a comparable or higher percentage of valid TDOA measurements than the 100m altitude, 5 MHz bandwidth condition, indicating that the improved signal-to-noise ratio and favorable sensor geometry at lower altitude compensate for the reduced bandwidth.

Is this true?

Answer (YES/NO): NO